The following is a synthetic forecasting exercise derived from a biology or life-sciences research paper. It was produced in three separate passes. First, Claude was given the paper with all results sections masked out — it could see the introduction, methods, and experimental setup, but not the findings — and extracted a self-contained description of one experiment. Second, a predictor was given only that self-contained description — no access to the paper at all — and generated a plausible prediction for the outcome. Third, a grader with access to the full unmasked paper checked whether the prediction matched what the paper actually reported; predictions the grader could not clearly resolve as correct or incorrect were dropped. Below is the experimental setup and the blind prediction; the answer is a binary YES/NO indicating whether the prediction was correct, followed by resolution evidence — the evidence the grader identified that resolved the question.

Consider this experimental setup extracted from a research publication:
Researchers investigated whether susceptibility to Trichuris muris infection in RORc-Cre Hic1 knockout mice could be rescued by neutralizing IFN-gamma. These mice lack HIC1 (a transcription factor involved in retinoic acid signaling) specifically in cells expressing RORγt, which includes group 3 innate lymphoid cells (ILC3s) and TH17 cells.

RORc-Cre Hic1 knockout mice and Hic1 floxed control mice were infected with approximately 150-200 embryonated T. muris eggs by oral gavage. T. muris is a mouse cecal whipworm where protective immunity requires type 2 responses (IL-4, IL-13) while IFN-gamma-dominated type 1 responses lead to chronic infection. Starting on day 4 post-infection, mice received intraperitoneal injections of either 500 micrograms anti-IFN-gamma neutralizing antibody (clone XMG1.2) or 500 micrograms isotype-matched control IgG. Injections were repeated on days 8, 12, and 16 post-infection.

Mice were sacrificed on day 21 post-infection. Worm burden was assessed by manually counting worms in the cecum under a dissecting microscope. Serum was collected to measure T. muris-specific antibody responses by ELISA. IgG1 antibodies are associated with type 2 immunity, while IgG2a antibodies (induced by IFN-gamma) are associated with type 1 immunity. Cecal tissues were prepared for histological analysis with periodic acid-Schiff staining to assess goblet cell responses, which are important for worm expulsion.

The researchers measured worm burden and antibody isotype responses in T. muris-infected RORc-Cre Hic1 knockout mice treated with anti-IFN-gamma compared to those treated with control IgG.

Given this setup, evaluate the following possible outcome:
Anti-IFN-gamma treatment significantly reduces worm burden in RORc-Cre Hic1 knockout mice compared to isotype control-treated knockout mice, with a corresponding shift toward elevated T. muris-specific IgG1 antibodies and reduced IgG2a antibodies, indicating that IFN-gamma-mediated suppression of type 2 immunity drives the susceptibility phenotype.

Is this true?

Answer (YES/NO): YES